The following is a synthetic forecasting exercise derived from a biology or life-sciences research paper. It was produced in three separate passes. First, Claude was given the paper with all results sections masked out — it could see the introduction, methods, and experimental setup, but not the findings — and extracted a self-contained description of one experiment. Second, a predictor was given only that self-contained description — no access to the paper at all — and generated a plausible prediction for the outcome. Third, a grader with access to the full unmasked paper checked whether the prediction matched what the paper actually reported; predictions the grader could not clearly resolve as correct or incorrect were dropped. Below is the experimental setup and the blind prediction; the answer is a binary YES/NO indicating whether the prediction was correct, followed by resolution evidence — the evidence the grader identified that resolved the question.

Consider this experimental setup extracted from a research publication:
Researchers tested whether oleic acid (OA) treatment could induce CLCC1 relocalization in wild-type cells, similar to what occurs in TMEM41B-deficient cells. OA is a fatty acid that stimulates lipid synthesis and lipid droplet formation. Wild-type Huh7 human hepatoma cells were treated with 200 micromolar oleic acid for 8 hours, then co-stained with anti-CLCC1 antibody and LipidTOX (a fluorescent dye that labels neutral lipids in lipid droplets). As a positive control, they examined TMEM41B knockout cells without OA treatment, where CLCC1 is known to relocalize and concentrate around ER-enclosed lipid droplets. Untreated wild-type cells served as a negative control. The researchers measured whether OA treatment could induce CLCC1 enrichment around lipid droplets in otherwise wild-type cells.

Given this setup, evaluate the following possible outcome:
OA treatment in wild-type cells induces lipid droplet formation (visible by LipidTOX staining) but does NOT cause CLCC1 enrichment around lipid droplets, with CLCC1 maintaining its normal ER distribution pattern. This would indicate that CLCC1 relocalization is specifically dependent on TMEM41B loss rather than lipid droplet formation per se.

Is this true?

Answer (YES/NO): NO